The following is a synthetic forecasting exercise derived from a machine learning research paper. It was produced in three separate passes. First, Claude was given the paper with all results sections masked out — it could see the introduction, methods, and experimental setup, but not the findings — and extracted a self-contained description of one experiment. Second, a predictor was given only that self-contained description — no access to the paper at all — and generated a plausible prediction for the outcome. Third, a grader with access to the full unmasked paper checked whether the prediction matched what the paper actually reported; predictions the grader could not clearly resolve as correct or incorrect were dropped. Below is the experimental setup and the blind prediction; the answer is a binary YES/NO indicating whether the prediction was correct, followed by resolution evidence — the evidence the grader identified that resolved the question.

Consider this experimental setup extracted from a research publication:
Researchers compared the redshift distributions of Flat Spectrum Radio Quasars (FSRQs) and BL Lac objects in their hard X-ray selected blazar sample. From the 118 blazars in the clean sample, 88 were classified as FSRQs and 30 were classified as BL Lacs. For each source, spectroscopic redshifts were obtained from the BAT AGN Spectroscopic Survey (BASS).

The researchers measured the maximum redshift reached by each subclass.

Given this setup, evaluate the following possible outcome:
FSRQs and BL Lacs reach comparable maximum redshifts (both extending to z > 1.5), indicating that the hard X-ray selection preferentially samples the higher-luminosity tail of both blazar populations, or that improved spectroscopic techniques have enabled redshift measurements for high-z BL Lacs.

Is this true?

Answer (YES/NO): NO